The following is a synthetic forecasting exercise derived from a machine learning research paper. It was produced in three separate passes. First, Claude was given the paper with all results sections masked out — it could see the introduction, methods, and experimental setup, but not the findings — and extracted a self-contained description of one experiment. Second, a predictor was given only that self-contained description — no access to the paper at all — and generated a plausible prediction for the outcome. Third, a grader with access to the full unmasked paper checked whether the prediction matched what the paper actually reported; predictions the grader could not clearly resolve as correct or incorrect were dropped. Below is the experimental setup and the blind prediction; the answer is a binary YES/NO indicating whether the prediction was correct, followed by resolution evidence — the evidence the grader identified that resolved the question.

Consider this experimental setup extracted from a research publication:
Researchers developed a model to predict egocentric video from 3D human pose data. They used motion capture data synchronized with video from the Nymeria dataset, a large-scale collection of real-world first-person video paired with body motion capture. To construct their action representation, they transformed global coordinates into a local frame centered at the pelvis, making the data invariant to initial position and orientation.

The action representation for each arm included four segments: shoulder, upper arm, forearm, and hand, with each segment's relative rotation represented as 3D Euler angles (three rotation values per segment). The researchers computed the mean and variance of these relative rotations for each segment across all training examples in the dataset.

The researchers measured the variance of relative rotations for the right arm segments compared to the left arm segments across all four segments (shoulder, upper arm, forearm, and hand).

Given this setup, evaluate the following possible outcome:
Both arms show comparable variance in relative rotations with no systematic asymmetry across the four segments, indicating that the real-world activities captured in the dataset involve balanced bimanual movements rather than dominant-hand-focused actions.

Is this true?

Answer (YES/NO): NO